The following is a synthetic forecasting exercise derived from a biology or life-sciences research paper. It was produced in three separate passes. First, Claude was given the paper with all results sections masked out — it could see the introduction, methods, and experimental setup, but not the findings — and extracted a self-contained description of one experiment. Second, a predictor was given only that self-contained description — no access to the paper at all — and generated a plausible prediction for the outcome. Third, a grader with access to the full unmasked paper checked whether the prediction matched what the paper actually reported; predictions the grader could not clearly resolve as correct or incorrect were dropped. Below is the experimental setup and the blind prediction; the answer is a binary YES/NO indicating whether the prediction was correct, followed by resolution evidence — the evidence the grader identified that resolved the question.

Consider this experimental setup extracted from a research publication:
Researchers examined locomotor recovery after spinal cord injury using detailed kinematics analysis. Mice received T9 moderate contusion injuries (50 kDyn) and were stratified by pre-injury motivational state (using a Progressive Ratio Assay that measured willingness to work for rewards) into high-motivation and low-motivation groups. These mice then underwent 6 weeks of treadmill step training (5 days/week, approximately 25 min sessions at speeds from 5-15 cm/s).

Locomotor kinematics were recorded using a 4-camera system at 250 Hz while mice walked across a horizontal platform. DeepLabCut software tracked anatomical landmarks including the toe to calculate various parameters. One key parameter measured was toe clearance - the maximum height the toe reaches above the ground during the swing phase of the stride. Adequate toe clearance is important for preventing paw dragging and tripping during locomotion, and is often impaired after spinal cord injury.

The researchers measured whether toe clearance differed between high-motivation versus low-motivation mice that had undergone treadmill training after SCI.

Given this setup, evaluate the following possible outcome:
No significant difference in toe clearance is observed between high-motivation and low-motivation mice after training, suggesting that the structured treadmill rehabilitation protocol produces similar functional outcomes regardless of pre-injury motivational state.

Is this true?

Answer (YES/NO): NO